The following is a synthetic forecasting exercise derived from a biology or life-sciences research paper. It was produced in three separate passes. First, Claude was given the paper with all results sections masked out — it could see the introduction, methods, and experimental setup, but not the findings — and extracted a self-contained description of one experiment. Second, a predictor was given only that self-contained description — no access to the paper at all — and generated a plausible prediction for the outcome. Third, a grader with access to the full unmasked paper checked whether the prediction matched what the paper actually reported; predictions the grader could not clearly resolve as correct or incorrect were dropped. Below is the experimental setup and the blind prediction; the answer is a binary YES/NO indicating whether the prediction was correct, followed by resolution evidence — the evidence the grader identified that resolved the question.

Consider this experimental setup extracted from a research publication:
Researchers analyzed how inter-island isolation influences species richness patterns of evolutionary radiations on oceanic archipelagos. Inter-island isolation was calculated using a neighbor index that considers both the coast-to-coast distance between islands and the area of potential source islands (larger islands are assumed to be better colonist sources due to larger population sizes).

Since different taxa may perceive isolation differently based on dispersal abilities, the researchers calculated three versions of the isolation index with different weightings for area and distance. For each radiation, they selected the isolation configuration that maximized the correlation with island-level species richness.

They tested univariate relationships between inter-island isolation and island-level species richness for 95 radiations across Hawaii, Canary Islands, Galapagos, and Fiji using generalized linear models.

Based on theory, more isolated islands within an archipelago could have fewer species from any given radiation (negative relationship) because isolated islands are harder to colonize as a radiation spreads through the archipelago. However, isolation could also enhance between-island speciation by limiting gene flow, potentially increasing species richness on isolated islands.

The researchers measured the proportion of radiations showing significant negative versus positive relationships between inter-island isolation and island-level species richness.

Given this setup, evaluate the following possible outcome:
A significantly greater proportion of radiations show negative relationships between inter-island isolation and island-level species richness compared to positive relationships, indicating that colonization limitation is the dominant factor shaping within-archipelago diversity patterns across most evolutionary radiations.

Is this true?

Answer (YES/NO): NO